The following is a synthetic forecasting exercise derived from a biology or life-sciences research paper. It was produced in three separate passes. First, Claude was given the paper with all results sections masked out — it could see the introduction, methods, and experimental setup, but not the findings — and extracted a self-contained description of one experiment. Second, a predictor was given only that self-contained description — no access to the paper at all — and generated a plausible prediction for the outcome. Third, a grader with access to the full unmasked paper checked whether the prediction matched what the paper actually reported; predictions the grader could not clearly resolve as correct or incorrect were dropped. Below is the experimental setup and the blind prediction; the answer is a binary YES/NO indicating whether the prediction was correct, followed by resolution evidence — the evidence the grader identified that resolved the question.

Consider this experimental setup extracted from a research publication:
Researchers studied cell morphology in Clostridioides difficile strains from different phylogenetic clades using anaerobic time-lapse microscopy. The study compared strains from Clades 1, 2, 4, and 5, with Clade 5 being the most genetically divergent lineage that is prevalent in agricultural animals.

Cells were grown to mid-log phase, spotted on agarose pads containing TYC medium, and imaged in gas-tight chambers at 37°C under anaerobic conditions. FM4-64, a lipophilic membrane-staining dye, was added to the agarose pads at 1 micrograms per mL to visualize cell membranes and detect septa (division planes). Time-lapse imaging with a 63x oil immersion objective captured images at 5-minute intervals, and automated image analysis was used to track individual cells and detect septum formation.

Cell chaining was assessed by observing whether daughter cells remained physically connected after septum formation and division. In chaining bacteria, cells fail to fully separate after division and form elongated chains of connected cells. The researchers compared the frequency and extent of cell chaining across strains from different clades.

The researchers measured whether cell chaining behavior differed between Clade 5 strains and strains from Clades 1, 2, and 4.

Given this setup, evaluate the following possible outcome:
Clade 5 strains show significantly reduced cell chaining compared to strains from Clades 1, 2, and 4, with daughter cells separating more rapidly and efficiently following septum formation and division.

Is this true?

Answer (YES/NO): NO